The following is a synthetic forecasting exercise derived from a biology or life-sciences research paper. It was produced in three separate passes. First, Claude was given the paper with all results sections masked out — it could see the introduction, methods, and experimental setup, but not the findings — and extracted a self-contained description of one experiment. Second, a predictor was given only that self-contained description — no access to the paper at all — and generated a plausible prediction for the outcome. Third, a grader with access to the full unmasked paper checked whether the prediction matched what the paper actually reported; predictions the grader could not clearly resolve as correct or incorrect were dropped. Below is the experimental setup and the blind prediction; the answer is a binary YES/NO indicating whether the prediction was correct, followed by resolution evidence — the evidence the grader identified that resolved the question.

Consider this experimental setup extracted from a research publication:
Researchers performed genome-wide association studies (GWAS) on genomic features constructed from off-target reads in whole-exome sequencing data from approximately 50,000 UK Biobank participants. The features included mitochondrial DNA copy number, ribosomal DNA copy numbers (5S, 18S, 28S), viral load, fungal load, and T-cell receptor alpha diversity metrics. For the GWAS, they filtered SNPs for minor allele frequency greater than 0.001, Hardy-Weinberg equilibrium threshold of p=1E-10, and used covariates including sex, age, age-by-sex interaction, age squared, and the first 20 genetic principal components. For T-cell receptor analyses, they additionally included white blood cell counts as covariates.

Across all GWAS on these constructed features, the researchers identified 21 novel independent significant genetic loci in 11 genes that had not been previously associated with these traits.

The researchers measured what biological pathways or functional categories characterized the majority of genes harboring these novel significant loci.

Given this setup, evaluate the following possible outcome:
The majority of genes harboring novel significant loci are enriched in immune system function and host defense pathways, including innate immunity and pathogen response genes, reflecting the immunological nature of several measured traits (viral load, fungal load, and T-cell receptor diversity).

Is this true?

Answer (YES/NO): YES